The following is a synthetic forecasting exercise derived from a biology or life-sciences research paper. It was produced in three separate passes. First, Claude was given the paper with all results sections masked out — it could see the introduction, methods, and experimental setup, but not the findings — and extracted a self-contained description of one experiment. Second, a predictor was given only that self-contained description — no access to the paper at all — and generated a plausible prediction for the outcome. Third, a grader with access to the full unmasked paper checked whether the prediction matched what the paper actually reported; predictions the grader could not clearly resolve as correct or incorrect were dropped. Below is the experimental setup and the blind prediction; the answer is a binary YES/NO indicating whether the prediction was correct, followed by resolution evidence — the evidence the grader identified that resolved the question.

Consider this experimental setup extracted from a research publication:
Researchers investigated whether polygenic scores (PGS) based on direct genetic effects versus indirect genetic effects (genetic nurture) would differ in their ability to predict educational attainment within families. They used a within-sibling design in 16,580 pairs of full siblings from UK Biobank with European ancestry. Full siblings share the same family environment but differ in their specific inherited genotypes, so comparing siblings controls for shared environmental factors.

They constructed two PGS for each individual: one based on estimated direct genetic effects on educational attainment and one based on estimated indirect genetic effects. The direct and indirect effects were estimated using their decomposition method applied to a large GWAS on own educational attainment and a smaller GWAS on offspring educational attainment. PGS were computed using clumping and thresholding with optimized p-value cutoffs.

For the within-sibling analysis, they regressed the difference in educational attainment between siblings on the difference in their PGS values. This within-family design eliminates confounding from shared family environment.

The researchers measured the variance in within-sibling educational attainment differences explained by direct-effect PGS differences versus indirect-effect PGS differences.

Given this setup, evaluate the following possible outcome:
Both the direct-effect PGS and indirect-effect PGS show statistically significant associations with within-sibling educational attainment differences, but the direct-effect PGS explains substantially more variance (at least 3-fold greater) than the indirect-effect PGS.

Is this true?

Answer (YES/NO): NO